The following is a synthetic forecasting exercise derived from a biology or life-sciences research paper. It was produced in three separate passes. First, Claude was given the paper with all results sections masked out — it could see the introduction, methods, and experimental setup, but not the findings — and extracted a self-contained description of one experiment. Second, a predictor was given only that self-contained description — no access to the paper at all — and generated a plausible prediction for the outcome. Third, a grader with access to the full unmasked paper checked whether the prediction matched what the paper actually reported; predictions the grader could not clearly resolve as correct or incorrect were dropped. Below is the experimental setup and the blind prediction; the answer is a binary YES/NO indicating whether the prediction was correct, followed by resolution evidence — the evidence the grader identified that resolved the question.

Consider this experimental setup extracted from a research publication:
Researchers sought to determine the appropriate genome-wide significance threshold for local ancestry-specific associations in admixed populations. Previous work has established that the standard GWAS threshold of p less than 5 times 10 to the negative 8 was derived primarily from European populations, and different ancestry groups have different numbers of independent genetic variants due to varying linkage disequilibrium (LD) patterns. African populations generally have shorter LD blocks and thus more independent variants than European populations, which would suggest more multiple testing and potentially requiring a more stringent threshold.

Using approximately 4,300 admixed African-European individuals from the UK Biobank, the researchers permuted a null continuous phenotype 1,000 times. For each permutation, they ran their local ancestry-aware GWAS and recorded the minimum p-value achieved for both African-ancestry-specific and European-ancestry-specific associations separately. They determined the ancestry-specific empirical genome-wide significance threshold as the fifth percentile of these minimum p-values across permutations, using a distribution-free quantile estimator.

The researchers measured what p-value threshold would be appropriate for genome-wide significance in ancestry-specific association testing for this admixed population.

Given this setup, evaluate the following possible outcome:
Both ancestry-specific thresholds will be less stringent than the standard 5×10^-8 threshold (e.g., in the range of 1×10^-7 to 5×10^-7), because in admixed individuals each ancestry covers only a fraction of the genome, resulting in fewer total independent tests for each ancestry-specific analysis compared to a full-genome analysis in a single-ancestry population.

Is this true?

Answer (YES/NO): NO